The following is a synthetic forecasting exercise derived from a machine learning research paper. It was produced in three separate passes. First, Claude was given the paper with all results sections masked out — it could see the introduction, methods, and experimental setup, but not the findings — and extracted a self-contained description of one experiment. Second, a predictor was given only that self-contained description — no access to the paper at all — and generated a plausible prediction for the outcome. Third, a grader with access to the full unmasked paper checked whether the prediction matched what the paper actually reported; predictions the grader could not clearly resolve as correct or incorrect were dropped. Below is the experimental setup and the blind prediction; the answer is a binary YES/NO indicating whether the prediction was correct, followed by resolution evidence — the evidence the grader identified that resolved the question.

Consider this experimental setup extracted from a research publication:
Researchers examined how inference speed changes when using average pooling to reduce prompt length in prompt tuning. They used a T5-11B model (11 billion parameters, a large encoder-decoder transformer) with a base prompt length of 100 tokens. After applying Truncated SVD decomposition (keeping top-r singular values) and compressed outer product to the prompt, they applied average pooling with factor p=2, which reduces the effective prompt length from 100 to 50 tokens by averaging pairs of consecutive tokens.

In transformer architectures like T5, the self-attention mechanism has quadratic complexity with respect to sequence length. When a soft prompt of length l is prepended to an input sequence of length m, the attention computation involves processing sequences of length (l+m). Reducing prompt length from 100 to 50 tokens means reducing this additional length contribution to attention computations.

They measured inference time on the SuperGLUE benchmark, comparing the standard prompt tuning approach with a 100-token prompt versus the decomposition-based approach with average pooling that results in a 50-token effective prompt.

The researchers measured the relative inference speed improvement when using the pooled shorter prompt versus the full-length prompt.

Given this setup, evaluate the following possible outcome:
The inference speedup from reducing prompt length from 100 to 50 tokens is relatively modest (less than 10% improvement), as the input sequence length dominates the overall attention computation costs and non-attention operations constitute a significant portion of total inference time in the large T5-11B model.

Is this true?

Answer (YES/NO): NO